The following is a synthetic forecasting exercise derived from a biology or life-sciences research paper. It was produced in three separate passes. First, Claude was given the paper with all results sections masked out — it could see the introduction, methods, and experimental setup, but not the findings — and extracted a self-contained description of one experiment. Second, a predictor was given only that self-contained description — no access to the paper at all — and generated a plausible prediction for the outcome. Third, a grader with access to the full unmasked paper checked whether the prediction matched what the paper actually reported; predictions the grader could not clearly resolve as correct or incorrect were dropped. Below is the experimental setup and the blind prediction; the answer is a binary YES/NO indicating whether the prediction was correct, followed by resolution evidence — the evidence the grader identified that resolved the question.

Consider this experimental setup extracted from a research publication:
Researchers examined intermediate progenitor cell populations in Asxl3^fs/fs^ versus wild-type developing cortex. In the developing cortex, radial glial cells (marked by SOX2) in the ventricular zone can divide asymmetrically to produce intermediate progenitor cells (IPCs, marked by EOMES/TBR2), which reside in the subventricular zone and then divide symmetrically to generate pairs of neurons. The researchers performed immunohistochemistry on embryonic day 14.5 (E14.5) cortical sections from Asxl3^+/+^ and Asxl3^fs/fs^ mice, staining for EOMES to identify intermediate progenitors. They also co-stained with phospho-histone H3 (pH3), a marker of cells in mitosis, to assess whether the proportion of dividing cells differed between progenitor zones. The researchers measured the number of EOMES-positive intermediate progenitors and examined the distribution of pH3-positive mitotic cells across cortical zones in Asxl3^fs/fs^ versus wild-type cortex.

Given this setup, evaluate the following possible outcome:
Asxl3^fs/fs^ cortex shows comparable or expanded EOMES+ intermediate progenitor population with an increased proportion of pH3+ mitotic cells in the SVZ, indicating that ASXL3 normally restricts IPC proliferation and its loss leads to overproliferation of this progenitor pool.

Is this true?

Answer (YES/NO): NO